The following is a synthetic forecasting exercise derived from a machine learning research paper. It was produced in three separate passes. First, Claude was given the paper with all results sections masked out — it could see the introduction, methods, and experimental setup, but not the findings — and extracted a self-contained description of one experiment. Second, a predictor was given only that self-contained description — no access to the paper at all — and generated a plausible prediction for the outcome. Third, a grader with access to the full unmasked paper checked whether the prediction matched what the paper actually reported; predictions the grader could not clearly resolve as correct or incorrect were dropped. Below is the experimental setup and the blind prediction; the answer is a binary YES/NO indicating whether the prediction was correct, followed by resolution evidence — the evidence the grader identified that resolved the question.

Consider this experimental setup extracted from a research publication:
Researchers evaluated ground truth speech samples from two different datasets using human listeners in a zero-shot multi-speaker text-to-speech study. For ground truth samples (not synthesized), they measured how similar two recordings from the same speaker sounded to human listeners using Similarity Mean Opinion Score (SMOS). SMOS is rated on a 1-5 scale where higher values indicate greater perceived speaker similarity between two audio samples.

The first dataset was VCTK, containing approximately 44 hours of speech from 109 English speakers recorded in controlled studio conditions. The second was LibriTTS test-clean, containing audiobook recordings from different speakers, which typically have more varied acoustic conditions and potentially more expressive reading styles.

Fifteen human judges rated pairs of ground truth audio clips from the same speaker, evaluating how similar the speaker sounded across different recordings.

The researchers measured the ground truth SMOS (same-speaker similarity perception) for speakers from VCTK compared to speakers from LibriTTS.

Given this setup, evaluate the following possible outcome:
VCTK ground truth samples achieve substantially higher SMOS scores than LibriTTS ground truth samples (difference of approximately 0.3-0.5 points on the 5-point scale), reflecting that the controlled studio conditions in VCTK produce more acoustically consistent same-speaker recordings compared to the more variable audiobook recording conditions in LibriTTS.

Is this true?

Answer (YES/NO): NO